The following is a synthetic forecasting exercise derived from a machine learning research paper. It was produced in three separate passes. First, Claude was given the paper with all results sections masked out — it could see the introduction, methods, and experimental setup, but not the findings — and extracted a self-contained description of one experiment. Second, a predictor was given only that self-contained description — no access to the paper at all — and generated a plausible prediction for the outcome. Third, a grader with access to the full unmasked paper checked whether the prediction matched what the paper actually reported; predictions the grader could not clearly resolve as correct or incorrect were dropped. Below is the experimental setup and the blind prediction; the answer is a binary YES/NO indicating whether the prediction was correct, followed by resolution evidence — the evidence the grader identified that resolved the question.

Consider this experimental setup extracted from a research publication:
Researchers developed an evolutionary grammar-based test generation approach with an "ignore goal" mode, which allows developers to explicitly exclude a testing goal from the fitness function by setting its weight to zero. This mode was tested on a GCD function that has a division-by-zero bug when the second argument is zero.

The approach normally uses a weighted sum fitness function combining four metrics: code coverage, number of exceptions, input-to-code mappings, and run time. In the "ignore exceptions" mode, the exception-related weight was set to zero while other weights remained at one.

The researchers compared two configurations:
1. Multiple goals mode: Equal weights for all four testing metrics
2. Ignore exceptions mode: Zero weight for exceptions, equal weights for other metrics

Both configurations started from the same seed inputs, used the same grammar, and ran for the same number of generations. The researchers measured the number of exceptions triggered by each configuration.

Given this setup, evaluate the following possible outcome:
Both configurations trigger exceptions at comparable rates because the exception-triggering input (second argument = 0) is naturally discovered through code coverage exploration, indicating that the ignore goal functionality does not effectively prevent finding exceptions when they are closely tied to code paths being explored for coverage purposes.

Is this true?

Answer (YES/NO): NO